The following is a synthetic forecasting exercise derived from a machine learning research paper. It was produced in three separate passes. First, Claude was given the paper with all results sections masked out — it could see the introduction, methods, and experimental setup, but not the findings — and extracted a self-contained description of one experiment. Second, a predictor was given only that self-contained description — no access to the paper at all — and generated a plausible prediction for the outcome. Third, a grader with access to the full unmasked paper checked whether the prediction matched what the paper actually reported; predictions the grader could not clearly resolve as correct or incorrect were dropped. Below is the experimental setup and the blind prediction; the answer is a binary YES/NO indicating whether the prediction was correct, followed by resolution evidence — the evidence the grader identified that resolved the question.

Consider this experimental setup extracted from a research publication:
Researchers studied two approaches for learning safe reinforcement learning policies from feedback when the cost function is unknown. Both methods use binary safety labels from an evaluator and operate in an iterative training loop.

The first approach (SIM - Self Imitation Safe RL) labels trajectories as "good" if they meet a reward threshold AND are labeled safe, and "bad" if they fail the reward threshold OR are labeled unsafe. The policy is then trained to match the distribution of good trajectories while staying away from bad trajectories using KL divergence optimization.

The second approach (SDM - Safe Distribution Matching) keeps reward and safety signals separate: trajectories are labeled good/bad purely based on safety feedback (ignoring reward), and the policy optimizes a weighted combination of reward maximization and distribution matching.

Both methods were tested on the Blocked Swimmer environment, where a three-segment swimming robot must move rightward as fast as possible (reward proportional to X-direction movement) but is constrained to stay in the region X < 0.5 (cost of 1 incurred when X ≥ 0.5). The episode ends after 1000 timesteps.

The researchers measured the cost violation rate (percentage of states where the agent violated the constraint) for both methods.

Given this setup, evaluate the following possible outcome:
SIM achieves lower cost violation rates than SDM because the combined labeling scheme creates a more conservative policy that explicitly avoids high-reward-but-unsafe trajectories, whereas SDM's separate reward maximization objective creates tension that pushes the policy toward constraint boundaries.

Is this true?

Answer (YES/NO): YES